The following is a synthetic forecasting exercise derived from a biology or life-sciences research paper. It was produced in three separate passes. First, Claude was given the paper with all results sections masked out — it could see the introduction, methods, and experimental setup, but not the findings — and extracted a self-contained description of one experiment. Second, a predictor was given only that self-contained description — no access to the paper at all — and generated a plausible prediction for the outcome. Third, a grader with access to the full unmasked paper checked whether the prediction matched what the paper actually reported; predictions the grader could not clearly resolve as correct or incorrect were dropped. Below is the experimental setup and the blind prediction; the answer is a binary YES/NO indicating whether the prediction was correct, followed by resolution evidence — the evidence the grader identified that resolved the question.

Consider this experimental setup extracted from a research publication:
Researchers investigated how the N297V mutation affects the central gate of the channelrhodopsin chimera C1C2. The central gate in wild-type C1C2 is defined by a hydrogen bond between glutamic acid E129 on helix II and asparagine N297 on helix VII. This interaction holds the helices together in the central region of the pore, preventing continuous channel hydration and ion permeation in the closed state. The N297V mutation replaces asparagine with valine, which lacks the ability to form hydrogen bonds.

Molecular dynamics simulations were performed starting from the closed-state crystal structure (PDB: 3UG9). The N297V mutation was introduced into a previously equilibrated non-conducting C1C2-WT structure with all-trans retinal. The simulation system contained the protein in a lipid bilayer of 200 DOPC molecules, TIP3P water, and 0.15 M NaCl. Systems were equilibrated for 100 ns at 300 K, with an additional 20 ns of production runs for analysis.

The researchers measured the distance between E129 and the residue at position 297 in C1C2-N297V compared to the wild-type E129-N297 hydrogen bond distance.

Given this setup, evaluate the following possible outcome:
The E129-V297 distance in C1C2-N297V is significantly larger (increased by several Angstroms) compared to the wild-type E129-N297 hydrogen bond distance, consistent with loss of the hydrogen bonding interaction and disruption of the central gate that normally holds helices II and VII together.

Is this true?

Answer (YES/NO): NO